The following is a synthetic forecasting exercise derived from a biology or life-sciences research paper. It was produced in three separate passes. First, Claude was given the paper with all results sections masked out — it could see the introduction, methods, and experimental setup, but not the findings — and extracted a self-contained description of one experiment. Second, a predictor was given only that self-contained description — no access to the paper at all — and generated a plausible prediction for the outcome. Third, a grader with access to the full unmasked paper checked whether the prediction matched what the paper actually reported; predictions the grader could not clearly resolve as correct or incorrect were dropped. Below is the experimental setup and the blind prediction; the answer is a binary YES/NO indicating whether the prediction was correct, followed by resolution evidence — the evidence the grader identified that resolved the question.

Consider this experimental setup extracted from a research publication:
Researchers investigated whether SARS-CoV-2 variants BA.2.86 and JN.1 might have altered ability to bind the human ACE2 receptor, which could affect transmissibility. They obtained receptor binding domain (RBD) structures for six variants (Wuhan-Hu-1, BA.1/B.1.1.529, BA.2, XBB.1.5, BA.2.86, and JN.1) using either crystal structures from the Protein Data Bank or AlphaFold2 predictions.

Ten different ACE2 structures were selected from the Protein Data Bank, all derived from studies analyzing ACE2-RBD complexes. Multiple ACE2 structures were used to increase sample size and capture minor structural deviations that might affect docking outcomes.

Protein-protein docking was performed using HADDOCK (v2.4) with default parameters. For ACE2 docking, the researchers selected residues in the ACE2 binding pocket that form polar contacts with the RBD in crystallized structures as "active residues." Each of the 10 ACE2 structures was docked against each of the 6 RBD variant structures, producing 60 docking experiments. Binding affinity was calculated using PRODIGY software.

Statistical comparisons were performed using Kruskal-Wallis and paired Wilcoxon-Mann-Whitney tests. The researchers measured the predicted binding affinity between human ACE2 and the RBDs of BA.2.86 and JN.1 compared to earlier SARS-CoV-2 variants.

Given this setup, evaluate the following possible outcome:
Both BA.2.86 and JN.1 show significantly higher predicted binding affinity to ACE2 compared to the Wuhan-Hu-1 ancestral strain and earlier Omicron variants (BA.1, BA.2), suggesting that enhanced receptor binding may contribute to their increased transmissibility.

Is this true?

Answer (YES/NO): NO